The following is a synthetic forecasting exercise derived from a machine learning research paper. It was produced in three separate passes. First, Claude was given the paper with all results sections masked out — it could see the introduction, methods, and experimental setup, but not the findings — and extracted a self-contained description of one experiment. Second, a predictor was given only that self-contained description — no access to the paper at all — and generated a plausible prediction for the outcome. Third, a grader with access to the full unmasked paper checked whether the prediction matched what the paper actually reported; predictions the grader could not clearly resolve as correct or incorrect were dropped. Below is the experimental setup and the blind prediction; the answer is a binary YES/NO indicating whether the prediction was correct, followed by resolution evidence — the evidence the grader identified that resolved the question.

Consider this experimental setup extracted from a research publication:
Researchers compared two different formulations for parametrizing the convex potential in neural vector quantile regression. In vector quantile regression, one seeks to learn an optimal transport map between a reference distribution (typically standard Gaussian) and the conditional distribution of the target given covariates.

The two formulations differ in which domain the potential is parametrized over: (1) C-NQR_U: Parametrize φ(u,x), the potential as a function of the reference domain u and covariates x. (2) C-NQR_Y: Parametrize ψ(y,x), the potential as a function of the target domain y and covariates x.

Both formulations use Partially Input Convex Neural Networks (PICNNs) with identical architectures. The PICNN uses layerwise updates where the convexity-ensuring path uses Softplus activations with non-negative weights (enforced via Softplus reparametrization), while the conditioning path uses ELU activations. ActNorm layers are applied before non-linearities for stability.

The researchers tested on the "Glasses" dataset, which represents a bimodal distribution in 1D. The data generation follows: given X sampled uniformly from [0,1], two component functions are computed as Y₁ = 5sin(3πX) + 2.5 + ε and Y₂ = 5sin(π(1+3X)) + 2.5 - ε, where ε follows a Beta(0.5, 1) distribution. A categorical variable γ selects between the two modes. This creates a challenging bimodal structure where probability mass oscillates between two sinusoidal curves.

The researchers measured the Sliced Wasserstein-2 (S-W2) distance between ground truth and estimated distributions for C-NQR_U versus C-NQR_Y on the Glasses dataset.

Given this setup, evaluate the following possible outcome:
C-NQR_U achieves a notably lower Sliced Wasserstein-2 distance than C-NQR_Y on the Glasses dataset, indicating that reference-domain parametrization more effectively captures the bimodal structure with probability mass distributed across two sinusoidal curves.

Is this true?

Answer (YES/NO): YES